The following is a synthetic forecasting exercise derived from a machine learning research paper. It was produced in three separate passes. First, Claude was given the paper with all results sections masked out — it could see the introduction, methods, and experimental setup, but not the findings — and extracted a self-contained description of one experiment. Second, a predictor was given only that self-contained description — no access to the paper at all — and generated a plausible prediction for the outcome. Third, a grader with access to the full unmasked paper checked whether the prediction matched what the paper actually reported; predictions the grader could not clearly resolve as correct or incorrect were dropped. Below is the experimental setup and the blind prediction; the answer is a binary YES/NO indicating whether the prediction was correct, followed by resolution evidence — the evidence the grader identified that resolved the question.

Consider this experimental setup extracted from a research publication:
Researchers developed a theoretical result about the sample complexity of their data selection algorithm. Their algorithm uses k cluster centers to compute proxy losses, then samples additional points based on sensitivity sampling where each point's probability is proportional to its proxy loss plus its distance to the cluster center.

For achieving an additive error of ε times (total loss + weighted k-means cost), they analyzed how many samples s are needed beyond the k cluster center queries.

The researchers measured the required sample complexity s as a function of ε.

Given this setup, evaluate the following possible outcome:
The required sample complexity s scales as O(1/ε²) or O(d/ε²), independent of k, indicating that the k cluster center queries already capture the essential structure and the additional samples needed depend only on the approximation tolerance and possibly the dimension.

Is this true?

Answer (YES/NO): YES